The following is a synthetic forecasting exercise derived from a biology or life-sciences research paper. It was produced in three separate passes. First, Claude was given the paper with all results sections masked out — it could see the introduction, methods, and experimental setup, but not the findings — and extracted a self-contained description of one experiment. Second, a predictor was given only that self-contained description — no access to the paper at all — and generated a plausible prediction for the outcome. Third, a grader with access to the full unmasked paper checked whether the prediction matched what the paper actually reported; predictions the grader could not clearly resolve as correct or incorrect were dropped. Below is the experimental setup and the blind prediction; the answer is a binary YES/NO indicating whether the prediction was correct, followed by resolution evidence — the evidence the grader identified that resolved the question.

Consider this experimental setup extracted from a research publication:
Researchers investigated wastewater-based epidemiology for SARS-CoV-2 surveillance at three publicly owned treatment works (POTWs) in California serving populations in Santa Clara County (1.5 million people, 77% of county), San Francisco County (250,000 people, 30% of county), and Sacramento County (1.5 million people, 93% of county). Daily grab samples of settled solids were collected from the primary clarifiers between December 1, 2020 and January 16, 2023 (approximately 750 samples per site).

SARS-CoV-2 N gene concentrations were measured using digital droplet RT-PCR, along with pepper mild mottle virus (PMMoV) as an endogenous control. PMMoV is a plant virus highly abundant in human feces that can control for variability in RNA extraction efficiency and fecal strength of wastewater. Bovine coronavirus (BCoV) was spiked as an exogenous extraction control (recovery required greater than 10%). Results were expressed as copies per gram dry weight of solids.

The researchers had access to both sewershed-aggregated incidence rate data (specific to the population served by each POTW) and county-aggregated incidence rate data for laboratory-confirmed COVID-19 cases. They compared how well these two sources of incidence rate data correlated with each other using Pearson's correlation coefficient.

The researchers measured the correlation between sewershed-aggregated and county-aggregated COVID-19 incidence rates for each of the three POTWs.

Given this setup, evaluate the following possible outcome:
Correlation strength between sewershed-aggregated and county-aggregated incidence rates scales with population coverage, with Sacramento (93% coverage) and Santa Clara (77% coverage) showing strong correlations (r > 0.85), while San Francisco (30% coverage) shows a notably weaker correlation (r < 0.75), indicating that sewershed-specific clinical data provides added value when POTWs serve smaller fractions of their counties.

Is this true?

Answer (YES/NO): NO